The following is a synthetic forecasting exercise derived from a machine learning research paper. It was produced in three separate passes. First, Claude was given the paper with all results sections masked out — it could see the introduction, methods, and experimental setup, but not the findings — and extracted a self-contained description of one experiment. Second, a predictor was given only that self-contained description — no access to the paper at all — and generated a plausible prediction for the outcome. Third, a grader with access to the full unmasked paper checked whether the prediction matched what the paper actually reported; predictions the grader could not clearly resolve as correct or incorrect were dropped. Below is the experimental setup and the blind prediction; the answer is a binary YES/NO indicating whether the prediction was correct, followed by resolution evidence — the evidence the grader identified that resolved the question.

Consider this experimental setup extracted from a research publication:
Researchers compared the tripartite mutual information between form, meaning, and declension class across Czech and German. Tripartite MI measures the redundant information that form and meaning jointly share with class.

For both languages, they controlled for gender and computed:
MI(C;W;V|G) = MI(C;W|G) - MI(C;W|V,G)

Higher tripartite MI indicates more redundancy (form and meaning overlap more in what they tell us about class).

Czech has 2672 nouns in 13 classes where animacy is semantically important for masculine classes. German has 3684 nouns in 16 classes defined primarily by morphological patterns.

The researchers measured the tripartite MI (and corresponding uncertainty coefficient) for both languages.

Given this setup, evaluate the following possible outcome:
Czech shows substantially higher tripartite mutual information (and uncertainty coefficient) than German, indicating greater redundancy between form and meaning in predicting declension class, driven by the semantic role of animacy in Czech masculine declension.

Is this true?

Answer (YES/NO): YES